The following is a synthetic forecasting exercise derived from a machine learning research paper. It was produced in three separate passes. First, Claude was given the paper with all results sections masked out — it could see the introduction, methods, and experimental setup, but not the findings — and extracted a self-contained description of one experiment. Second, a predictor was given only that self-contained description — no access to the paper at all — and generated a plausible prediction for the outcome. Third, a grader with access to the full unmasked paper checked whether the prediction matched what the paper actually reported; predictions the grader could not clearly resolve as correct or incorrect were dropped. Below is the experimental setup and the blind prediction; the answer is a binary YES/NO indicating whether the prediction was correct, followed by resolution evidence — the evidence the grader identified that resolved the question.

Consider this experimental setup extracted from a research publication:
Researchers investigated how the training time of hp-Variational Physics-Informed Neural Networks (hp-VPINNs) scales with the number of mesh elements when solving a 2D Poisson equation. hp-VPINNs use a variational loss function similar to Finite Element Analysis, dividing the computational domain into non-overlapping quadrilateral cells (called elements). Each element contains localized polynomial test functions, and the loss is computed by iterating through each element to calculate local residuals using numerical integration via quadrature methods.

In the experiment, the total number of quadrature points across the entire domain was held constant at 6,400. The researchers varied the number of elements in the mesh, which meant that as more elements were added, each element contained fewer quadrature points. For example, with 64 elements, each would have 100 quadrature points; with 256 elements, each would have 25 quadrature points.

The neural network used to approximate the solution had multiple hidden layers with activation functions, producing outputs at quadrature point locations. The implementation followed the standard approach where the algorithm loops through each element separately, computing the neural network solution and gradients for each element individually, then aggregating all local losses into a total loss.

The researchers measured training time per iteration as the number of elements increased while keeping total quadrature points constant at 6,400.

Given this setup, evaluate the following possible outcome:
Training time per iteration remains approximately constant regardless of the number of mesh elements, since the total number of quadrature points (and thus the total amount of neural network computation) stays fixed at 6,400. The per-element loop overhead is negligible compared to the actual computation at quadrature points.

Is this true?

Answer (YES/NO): NO